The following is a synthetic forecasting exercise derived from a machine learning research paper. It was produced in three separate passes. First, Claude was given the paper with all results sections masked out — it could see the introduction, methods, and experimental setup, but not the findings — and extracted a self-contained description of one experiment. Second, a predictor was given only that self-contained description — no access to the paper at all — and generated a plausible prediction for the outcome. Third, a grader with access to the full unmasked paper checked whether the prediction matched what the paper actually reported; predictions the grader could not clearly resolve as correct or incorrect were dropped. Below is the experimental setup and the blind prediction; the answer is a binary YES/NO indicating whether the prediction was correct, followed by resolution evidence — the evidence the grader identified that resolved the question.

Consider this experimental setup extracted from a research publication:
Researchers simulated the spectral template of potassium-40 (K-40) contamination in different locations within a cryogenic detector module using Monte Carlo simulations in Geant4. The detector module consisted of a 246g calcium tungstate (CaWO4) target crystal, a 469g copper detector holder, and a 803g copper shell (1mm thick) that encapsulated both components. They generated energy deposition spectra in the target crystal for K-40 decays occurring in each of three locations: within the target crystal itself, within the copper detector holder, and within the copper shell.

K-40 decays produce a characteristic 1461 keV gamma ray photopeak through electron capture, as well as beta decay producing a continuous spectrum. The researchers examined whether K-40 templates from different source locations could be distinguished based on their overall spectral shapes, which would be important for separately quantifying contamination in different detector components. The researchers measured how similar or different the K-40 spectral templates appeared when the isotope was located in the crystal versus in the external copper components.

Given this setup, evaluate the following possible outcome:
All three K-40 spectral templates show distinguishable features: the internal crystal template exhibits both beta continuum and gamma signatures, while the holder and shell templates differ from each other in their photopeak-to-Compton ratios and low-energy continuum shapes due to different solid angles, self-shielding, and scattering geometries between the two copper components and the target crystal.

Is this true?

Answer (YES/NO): NO